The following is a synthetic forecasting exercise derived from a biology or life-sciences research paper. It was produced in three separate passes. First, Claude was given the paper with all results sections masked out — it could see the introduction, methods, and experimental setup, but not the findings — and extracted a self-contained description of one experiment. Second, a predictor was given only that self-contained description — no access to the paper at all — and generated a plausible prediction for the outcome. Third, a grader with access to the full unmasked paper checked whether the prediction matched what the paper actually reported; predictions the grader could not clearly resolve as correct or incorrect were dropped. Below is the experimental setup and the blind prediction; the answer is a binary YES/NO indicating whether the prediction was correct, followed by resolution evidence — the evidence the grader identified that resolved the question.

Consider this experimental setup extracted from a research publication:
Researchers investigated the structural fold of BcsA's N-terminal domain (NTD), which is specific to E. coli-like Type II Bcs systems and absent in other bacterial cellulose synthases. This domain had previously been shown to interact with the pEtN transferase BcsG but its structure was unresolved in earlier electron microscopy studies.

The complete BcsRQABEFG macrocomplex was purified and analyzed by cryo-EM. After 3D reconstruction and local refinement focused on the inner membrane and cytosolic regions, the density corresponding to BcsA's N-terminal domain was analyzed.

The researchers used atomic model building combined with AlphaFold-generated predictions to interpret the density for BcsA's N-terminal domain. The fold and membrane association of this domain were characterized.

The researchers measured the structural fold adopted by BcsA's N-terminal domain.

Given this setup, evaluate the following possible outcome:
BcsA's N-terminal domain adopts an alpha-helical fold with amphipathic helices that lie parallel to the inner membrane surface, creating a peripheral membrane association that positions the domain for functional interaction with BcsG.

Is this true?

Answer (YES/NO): YES